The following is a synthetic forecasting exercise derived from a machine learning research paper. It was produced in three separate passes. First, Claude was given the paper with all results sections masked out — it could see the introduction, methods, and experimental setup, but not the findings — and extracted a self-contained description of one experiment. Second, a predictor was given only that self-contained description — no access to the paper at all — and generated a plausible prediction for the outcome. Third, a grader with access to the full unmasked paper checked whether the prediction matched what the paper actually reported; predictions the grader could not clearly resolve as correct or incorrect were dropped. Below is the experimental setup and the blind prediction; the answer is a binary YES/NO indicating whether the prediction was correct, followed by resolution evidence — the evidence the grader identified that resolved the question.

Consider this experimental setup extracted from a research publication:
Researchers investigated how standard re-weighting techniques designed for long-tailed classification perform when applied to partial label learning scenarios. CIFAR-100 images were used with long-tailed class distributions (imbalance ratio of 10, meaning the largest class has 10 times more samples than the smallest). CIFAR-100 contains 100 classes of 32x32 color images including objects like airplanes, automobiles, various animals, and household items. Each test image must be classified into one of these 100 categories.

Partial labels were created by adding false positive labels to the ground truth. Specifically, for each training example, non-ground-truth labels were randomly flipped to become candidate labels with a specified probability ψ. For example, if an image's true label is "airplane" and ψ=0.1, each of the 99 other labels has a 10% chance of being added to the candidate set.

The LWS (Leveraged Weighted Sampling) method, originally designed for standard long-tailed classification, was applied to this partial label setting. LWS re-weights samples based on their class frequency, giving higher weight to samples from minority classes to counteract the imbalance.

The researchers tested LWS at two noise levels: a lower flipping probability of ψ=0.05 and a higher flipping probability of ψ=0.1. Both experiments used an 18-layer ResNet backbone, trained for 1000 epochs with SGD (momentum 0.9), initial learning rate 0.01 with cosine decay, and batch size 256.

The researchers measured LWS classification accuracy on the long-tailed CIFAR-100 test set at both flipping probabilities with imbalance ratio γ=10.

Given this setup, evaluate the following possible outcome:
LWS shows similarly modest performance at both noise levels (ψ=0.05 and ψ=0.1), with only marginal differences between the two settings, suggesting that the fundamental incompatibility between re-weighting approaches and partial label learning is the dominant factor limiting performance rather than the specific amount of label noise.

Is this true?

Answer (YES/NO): NO